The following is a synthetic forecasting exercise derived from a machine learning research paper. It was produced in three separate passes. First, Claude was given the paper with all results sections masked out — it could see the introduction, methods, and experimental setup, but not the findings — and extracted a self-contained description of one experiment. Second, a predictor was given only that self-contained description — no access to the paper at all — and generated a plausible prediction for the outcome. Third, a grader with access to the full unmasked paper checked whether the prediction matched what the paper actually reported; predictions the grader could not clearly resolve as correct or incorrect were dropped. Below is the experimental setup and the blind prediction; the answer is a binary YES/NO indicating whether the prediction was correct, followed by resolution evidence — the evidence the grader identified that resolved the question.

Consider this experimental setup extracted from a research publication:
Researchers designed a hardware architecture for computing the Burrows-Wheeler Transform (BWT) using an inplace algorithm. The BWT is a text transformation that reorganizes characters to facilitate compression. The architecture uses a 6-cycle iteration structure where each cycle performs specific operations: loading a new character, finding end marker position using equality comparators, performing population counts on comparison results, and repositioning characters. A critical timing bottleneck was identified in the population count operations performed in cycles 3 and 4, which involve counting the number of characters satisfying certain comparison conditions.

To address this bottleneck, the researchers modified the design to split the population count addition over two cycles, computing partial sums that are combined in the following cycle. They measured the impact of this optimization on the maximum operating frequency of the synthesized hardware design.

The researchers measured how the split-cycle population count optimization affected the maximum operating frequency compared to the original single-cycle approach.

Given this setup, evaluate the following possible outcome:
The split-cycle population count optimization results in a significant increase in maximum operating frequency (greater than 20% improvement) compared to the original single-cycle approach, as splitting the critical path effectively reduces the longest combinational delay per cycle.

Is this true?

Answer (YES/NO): YES